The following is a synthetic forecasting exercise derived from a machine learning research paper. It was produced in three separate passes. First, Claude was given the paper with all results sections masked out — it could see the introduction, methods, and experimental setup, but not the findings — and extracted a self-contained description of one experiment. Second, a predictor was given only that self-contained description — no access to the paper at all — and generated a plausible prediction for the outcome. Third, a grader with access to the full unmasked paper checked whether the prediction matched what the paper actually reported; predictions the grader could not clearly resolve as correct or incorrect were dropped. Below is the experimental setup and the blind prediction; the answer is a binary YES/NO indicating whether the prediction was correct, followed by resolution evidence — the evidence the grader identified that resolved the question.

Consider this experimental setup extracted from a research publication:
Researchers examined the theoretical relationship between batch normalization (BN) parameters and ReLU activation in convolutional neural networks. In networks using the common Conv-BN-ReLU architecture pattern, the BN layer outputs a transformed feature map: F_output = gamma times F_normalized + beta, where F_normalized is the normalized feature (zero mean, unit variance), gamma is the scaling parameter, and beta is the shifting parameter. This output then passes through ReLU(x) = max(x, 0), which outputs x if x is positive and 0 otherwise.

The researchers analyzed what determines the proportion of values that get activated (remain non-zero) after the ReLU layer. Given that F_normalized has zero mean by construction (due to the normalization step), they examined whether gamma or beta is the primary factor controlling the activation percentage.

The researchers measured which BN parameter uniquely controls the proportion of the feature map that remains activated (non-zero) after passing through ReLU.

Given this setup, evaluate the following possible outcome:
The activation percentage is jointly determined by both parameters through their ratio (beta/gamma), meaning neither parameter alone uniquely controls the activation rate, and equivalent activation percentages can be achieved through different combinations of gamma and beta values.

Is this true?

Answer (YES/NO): NO